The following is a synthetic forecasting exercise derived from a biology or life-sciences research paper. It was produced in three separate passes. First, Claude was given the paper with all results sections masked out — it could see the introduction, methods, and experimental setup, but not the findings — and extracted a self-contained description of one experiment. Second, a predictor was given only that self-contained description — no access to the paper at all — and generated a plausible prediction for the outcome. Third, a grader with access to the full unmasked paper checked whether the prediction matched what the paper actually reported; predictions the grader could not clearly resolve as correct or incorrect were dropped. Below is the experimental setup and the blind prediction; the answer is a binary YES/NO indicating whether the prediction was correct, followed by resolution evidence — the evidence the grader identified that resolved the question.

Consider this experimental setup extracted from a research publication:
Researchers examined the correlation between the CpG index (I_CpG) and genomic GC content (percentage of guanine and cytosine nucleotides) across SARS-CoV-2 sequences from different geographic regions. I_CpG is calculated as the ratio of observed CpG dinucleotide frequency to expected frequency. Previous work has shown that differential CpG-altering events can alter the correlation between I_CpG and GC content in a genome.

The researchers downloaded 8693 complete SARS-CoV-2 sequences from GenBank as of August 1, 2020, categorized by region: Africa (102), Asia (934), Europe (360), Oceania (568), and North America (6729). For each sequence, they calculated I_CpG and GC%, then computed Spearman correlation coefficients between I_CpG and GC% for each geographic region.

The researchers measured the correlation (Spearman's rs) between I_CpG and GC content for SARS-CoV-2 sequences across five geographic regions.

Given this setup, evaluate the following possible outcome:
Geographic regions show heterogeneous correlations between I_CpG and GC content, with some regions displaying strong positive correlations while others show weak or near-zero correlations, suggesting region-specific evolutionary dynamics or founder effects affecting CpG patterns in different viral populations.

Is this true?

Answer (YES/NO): YES